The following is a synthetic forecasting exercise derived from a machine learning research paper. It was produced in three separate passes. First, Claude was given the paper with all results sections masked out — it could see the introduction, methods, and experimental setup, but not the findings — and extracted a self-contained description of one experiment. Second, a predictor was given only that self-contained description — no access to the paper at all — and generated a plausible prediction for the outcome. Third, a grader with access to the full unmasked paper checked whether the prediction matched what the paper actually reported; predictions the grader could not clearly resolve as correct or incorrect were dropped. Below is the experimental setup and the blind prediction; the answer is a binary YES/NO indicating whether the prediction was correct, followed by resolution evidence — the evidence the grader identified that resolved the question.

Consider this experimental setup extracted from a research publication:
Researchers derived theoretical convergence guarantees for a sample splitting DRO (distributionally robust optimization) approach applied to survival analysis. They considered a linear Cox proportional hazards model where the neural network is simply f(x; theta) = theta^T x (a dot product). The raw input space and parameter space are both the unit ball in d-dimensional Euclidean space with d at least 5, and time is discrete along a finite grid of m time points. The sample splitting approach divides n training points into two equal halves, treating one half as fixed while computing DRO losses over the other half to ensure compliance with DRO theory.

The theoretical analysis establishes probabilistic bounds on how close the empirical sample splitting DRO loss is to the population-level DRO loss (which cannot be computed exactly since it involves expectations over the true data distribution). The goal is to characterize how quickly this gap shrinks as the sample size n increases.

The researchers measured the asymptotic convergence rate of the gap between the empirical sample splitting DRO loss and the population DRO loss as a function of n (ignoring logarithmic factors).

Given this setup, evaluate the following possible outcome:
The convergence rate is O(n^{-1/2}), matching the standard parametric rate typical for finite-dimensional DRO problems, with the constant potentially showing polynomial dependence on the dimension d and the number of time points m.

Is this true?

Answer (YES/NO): YES